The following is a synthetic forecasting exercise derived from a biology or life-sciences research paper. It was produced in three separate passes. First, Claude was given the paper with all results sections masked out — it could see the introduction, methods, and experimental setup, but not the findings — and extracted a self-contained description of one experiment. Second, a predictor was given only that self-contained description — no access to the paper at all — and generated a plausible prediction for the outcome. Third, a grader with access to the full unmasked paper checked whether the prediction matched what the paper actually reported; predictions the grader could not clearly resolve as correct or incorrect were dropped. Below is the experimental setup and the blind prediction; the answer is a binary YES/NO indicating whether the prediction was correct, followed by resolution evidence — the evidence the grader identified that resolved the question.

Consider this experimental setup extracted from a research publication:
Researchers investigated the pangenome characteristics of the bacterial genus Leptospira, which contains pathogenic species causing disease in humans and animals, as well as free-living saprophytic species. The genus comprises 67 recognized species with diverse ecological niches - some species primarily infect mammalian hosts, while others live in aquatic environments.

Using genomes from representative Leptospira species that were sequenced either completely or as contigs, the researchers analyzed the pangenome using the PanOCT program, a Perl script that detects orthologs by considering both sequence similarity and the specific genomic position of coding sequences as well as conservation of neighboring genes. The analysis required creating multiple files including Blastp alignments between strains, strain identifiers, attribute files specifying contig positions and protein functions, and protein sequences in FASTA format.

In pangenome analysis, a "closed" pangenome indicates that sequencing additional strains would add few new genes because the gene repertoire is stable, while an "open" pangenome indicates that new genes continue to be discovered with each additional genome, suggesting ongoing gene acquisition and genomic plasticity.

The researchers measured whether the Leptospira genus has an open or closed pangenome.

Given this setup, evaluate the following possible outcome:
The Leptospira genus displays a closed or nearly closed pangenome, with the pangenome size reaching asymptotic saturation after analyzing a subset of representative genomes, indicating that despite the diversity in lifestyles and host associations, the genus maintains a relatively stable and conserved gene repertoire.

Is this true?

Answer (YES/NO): NO